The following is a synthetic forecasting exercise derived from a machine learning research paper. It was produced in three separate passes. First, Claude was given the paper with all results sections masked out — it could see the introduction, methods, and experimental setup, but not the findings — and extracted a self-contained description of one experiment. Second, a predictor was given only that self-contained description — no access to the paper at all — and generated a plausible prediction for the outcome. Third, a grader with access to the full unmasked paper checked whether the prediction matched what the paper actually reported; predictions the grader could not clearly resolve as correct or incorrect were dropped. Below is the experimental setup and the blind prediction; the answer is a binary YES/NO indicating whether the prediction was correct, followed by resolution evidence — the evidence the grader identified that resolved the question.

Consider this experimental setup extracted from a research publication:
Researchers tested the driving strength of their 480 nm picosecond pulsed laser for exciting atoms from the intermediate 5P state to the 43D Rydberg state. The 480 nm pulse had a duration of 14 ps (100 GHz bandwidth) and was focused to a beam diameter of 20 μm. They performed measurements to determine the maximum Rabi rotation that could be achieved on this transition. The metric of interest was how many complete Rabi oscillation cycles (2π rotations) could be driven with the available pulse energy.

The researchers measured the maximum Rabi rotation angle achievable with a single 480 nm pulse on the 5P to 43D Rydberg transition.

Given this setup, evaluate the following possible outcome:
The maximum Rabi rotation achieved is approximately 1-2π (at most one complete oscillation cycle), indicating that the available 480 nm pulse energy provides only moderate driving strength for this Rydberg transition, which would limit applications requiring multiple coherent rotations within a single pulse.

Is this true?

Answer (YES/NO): NO